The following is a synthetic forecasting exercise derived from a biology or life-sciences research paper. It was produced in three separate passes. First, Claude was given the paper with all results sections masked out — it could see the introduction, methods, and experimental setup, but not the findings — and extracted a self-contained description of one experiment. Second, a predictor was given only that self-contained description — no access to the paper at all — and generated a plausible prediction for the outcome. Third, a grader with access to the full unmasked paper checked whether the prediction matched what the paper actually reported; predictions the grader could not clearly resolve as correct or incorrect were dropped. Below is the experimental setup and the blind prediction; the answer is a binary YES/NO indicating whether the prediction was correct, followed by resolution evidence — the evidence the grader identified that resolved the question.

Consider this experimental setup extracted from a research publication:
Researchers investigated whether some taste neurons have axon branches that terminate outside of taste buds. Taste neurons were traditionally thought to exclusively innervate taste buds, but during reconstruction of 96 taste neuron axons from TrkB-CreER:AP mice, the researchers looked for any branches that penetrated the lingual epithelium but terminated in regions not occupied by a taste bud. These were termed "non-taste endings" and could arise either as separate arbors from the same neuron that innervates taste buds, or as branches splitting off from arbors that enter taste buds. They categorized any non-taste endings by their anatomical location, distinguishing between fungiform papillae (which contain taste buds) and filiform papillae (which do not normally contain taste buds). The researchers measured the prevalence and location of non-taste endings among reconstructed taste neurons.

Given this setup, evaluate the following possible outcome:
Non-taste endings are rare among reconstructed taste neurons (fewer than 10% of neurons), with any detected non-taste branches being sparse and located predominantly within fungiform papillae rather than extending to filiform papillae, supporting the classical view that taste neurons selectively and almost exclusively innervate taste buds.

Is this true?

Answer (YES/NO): NO